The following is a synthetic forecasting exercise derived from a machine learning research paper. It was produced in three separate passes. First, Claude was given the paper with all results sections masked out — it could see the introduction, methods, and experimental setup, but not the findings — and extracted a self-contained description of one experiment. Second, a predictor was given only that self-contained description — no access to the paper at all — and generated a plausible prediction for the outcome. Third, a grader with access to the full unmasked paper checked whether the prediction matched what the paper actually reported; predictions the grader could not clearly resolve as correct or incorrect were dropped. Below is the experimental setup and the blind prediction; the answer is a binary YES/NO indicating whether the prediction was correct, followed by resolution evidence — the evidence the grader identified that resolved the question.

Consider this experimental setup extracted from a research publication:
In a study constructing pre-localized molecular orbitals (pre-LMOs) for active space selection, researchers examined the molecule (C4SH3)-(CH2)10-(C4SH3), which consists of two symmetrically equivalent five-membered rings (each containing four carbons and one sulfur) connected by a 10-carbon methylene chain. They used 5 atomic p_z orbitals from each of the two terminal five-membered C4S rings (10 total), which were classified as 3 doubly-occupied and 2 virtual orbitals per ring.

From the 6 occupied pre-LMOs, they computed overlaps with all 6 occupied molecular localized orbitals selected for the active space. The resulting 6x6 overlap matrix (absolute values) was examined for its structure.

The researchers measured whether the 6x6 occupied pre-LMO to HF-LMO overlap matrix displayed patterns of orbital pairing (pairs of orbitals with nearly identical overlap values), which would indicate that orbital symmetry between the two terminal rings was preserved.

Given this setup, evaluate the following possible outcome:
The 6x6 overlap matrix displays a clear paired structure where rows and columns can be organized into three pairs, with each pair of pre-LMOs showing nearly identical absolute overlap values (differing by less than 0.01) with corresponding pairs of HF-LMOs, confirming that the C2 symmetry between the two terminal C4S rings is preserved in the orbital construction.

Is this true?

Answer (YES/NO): YES